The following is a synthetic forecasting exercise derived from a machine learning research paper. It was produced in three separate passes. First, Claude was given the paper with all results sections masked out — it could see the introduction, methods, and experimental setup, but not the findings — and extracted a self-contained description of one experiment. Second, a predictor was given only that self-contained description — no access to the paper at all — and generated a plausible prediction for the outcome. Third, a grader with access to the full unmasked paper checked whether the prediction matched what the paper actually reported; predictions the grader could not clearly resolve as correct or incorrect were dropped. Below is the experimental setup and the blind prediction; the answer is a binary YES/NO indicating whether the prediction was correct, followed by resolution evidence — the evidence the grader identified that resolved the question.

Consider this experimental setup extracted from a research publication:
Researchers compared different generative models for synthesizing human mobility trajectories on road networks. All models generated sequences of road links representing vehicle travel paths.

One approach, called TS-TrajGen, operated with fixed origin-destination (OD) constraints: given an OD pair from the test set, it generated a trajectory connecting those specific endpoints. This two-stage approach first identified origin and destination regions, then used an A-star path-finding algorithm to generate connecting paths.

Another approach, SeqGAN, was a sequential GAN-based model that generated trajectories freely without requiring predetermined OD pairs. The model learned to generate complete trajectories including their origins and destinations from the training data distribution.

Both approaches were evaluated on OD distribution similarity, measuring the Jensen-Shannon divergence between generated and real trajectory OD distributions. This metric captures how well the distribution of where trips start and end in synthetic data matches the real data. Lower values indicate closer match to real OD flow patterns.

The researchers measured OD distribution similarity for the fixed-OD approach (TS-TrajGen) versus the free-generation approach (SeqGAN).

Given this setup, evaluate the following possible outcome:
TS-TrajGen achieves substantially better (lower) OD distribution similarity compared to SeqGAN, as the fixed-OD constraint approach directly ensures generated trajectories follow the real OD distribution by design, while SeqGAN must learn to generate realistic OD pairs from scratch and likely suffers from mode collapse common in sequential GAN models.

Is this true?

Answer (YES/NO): NO